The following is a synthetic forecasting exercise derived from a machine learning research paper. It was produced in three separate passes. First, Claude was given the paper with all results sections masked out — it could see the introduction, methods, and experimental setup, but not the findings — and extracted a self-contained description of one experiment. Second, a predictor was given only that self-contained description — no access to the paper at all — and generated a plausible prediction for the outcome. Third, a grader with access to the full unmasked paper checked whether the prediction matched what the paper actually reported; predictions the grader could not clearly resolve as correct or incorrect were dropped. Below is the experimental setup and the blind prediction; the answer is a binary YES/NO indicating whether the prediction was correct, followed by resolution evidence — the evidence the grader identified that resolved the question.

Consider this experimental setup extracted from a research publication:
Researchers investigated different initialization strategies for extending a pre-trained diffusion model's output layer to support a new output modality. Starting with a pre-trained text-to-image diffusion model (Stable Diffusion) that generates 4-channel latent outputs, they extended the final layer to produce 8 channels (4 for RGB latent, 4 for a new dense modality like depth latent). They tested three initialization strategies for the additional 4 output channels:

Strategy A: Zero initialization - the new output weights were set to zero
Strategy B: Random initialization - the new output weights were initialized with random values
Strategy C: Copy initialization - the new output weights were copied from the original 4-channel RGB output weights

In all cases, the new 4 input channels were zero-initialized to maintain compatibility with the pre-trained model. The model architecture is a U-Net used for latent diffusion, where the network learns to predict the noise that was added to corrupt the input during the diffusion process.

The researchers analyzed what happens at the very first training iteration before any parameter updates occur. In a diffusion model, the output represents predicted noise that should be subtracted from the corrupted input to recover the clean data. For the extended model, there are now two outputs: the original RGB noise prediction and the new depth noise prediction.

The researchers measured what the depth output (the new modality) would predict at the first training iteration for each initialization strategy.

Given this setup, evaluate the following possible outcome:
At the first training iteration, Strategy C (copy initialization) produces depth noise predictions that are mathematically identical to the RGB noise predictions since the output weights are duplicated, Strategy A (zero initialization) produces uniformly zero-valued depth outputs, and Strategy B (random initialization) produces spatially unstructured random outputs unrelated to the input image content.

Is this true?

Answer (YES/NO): YES